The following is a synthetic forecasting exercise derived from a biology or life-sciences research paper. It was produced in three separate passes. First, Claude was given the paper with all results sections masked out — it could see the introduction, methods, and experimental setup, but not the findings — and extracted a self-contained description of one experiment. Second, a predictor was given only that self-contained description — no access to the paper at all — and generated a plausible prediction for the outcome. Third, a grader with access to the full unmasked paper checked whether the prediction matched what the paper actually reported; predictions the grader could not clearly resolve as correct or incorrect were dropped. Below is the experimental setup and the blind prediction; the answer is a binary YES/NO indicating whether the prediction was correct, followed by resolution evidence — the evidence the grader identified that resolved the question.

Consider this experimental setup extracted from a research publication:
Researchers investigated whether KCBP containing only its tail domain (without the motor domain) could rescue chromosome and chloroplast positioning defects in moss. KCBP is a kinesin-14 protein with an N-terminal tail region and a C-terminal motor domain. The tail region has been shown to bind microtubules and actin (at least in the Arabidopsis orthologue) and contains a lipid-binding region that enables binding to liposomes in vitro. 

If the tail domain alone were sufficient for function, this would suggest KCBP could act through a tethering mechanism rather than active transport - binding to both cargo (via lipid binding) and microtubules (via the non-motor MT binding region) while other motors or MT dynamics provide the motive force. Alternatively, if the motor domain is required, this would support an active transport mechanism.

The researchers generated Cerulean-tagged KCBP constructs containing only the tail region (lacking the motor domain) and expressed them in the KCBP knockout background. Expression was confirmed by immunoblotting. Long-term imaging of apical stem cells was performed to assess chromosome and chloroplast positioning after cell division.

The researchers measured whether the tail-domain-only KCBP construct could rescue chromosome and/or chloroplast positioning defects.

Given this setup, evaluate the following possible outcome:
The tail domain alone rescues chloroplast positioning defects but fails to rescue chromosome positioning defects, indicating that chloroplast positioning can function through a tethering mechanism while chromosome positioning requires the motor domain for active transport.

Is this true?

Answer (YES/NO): NO